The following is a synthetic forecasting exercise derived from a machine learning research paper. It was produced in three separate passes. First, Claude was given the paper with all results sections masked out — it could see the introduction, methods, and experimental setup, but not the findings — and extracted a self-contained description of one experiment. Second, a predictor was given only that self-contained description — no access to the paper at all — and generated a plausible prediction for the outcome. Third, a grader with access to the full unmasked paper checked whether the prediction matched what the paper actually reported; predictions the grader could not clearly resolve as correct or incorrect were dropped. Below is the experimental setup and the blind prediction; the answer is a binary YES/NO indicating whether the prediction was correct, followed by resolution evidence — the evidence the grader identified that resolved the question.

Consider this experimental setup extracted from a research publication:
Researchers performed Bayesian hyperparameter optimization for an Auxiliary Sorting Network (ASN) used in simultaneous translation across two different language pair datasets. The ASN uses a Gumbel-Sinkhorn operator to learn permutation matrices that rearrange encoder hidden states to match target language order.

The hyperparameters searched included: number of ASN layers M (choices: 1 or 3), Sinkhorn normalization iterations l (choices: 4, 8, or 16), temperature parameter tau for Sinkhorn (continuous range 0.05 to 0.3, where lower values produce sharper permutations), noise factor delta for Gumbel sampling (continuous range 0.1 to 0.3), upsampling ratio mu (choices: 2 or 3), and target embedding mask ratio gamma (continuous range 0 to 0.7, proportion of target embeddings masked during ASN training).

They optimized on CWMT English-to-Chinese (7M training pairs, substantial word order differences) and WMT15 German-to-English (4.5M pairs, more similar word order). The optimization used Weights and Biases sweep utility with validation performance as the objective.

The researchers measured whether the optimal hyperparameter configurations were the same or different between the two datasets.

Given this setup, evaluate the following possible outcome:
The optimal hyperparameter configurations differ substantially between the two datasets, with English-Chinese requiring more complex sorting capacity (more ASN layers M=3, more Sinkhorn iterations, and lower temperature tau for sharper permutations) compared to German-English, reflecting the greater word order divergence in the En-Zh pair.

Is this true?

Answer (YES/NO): NO